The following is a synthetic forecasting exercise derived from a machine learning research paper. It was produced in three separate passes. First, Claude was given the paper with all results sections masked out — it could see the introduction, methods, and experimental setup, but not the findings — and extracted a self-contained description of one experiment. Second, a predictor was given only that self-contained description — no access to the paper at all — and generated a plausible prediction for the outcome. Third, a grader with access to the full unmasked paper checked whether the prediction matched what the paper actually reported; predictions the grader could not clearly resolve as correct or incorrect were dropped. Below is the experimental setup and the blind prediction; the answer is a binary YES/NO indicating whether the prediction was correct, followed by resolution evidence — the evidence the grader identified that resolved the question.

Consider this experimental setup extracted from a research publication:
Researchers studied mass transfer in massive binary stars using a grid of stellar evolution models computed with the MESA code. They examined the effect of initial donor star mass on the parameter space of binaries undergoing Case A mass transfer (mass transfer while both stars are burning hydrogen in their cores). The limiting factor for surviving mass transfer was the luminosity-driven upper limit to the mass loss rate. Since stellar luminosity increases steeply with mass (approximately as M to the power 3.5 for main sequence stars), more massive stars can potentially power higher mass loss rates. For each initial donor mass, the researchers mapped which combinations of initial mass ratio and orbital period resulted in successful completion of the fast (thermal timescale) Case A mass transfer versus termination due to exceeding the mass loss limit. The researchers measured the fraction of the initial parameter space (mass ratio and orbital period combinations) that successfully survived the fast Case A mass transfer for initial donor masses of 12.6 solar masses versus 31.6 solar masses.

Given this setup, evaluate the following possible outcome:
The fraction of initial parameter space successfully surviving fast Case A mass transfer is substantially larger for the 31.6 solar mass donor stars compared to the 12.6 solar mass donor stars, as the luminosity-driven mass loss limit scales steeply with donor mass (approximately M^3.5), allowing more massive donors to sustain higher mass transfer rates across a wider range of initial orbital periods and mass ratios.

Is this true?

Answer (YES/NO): YES